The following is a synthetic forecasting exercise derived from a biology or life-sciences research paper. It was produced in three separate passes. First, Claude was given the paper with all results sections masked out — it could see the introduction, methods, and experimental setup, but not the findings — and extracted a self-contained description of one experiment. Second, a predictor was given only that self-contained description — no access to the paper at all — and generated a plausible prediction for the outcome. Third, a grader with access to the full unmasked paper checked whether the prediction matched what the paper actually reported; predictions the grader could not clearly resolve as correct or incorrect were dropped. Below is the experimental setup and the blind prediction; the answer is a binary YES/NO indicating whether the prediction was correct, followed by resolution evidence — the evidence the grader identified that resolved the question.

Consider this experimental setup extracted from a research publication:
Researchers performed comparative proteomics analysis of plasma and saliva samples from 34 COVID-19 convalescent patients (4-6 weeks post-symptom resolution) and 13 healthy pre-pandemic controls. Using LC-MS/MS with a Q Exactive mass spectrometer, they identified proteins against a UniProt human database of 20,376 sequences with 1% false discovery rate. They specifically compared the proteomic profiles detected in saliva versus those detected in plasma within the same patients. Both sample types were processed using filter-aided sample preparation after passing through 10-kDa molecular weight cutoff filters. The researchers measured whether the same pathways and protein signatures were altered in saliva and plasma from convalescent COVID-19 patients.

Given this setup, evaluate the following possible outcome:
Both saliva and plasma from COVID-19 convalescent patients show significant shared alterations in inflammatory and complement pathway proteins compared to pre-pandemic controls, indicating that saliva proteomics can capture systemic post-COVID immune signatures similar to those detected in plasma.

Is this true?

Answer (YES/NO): NO